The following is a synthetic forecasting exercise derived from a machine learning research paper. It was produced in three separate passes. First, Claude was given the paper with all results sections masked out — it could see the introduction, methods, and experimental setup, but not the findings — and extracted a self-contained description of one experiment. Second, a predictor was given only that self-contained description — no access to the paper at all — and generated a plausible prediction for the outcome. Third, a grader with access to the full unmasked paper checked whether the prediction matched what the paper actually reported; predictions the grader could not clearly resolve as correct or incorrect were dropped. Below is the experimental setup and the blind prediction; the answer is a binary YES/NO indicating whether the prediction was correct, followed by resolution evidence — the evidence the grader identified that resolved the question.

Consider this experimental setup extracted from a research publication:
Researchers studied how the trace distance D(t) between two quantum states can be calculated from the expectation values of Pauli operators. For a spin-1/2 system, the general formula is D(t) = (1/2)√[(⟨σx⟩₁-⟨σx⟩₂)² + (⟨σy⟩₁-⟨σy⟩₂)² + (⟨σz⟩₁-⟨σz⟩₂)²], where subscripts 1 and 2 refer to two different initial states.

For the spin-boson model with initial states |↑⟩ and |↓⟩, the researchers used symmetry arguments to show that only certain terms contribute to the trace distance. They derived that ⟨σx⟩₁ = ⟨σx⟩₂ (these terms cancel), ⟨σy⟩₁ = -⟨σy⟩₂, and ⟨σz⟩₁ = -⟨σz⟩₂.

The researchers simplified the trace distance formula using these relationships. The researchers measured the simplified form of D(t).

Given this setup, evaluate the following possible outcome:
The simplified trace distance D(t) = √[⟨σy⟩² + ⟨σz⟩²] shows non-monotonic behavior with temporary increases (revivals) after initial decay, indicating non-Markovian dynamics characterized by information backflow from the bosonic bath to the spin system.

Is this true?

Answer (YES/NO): YES